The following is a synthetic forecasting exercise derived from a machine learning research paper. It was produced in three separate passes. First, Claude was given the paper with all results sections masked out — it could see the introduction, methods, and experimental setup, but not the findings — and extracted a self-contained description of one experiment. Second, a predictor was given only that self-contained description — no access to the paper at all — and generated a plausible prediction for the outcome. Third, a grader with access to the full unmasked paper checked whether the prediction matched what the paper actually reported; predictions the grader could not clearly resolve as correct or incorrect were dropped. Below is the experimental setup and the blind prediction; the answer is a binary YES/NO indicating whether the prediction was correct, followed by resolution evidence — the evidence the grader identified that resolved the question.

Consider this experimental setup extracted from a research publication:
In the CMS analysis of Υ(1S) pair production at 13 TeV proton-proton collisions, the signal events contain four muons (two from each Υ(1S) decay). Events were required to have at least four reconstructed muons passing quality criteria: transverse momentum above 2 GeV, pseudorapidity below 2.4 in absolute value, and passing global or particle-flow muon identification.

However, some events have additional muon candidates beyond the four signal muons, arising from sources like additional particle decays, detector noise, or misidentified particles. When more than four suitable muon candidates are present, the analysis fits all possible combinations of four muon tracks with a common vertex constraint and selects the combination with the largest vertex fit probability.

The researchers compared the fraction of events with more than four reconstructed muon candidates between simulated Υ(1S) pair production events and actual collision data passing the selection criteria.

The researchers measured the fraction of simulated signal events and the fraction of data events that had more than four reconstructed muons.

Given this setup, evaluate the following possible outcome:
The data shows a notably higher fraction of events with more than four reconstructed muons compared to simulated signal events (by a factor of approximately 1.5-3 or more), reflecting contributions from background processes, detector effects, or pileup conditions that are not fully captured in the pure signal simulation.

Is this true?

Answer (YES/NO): NO